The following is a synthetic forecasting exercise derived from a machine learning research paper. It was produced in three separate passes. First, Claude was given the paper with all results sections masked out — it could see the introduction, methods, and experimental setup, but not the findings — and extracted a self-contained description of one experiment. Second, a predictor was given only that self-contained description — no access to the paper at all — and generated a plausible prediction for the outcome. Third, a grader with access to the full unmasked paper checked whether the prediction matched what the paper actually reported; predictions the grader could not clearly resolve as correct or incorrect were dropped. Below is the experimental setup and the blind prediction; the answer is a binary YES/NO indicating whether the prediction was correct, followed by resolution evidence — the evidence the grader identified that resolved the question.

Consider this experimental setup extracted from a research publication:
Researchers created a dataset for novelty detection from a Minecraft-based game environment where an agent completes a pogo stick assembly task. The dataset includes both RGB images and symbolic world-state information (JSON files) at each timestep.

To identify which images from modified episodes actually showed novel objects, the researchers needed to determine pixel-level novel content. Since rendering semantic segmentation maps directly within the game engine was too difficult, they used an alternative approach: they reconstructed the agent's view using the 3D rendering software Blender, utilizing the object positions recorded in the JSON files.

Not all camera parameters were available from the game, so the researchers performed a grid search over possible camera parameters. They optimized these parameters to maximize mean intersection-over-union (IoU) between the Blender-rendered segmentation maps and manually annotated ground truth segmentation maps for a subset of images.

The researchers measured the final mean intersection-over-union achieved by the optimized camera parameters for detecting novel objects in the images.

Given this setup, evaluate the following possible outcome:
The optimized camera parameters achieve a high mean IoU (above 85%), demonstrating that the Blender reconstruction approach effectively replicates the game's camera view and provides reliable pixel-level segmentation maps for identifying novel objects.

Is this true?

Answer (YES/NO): YES